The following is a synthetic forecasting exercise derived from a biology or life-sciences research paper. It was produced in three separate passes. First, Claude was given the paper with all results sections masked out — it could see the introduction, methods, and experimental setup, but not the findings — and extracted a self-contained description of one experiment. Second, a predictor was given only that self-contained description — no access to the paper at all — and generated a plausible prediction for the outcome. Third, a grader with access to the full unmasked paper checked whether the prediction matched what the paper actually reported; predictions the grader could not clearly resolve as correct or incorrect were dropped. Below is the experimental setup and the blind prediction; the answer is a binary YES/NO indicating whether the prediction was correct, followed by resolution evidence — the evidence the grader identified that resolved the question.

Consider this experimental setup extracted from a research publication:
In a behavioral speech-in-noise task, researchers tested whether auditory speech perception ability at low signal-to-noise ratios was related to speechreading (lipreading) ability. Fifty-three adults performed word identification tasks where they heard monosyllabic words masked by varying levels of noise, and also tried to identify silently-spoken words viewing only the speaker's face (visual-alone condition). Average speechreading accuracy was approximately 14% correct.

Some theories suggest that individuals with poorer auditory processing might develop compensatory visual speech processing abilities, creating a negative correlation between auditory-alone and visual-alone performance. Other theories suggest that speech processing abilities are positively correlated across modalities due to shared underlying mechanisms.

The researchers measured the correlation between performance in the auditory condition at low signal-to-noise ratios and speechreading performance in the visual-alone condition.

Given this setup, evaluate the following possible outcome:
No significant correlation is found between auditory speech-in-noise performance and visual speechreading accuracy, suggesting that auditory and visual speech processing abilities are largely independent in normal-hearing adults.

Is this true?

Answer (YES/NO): YES